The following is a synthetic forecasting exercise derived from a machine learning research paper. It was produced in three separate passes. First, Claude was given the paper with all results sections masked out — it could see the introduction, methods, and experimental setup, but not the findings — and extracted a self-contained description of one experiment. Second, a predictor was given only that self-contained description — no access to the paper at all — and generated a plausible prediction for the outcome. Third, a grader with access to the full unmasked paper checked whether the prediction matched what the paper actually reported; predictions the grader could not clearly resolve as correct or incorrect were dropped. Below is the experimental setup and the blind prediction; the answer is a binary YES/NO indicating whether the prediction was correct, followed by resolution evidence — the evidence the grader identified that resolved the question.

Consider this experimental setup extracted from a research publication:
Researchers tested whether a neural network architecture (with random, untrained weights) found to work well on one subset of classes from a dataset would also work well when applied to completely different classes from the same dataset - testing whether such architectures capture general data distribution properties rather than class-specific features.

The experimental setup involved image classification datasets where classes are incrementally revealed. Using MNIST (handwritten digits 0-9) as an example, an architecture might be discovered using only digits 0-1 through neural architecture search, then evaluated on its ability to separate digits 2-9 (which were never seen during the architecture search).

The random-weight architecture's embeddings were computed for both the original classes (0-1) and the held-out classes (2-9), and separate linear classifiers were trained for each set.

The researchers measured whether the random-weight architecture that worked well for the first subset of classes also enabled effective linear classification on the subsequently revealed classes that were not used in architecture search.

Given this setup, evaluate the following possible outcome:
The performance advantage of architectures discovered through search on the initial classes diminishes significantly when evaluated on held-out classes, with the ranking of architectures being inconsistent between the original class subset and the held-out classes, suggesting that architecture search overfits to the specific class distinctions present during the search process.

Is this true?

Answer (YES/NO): NO